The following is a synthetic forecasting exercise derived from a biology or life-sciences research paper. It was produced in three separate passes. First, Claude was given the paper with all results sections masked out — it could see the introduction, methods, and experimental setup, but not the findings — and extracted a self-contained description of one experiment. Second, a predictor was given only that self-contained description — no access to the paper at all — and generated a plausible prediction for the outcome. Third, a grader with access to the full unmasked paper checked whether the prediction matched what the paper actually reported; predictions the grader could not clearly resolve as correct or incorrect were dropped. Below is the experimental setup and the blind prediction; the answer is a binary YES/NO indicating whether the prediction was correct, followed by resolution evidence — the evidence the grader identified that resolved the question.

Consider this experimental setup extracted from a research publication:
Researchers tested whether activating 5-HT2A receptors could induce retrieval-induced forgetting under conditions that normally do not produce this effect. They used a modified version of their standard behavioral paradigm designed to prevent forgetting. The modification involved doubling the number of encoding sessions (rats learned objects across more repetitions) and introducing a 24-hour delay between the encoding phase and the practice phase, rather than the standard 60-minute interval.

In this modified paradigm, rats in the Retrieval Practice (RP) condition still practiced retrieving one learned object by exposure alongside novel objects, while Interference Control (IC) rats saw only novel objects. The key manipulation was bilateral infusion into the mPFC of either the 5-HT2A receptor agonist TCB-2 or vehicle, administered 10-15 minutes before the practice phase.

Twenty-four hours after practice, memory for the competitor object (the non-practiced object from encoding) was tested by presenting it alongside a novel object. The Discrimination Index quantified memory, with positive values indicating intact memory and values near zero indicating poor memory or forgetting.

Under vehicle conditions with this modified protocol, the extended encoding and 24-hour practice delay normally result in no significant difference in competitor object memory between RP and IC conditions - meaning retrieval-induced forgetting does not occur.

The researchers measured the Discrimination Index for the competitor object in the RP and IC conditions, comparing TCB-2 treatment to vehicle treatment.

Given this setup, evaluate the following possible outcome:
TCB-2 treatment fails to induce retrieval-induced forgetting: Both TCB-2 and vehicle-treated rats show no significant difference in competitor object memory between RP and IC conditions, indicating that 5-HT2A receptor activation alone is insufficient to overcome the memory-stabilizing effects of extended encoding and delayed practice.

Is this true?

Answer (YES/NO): NO